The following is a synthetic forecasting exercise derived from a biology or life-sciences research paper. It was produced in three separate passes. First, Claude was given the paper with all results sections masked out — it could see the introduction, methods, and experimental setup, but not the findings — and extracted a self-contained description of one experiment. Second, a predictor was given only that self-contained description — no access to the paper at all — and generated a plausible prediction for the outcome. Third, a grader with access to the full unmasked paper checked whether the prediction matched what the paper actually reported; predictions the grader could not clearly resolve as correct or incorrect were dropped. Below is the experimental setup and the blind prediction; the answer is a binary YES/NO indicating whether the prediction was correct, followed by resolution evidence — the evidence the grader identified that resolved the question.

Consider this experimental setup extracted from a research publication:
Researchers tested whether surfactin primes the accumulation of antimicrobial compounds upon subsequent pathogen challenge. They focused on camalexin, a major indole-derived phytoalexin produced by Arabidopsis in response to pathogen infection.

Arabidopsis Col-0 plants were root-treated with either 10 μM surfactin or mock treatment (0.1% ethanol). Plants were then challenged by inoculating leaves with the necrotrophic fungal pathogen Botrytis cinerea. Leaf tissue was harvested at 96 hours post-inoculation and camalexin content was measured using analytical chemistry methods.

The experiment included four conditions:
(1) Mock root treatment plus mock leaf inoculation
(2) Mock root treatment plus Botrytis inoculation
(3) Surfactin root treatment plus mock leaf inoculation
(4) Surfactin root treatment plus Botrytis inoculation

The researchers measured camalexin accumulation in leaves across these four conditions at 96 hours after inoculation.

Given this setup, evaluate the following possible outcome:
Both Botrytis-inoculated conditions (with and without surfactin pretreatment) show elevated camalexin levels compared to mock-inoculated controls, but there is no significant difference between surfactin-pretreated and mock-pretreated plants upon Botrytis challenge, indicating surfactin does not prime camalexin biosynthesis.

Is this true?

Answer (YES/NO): NO